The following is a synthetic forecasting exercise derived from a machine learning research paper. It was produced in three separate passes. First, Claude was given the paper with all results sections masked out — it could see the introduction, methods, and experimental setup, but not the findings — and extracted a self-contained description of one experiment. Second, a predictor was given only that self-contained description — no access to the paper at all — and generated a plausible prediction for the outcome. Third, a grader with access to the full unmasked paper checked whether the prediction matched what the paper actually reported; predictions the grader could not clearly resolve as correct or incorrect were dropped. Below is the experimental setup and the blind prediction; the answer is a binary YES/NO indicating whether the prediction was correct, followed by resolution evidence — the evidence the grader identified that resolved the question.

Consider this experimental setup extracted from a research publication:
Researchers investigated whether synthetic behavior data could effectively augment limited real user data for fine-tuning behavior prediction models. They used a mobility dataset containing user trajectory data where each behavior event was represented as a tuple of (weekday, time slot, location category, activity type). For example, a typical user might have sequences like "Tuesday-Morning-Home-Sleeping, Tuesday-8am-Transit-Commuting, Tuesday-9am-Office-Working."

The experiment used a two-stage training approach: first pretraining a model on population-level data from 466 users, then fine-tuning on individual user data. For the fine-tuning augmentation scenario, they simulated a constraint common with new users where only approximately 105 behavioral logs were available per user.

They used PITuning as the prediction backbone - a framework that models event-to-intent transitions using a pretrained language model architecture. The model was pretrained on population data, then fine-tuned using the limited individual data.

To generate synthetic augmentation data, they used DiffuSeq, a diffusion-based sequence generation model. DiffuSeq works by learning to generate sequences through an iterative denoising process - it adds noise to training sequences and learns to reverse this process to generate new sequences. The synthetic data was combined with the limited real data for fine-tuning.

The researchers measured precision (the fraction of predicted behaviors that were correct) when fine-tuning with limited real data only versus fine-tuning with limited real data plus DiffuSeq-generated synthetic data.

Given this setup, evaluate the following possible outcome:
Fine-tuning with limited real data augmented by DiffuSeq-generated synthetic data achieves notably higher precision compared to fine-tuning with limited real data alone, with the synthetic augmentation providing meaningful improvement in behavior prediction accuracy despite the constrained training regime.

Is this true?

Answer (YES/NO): NO